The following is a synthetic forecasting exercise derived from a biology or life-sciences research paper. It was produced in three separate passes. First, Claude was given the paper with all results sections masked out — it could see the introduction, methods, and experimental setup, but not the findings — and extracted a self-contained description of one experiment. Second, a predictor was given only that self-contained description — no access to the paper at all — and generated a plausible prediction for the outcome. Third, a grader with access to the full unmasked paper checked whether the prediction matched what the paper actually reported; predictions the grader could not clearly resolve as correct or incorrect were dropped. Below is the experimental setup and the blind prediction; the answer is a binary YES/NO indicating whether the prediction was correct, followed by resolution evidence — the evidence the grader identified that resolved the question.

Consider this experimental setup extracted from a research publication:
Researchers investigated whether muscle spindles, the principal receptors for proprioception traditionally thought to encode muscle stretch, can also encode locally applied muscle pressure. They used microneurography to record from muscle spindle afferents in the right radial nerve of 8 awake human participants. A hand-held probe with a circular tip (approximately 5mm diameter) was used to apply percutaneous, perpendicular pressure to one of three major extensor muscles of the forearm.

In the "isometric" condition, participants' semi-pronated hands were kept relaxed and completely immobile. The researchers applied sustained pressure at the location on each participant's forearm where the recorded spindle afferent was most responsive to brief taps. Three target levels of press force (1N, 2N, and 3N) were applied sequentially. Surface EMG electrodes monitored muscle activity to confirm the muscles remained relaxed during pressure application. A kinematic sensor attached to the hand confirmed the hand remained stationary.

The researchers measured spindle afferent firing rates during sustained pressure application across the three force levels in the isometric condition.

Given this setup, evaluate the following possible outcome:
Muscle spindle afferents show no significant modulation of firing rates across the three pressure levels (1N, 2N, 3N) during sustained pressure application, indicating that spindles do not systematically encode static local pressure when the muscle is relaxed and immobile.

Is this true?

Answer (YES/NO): NO